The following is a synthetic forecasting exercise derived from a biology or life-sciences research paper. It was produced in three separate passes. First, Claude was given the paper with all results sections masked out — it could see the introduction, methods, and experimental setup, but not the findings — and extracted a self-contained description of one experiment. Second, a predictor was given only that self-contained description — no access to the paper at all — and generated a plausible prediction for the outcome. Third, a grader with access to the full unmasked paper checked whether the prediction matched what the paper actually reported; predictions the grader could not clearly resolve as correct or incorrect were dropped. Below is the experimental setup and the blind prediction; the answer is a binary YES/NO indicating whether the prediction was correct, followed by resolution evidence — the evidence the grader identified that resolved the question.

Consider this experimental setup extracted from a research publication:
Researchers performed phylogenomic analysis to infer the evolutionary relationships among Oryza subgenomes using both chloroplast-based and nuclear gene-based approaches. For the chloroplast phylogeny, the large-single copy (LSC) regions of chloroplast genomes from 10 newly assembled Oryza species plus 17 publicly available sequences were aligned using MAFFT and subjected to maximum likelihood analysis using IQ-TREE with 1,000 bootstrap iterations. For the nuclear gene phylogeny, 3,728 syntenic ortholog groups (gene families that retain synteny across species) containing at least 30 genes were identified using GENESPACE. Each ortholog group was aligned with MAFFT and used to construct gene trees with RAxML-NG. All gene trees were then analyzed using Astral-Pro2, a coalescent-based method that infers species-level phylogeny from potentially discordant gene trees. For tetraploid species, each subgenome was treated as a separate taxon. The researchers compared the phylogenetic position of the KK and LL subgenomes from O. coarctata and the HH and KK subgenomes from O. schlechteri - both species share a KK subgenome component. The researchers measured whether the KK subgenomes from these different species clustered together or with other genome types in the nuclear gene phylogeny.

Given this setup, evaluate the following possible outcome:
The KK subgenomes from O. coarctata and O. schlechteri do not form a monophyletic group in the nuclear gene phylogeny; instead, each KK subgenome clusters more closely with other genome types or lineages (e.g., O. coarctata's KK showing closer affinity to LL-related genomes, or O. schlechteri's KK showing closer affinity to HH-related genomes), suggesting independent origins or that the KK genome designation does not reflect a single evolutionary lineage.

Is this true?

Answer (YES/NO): NO